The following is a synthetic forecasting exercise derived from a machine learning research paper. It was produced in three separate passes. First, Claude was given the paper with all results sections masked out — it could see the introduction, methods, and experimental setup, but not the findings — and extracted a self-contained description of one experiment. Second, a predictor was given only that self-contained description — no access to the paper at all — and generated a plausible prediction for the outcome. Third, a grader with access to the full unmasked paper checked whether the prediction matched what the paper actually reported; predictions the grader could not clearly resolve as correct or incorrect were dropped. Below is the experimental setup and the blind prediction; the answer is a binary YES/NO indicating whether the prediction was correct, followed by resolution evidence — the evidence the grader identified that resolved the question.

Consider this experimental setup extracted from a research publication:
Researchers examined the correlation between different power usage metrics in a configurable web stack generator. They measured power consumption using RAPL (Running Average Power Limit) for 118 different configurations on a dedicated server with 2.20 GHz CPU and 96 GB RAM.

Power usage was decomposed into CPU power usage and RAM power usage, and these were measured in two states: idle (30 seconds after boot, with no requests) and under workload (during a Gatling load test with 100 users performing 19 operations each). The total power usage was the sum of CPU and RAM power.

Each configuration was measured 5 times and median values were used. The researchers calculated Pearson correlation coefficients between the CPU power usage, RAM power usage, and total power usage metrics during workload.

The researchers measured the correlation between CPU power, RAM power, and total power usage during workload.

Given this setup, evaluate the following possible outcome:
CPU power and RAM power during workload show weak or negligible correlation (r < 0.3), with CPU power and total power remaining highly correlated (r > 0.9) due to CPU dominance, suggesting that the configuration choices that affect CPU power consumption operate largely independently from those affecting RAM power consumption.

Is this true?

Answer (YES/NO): NO